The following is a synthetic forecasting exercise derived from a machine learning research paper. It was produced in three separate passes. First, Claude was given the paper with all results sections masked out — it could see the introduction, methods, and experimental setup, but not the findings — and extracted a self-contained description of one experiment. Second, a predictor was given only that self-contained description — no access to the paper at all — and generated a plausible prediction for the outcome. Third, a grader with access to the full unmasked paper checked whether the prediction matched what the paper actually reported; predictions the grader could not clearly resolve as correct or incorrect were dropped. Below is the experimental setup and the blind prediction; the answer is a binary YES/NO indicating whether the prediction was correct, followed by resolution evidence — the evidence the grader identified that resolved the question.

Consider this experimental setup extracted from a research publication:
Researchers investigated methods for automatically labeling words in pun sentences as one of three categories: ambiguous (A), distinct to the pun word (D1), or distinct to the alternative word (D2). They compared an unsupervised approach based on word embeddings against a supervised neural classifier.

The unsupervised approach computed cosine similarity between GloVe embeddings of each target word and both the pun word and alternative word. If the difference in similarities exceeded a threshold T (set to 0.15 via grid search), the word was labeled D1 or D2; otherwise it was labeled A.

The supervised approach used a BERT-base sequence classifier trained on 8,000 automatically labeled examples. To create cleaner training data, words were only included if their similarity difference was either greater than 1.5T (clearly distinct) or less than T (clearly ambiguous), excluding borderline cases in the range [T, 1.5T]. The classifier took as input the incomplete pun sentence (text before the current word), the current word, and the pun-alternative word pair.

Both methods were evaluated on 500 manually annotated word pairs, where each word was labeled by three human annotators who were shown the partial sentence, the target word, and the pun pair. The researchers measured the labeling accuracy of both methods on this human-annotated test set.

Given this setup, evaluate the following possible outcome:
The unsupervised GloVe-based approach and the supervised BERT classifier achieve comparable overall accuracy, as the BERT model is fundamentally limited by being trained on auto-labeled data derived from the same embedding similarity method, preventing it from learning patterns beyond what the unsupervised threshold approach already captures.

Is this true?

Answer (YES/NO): NO